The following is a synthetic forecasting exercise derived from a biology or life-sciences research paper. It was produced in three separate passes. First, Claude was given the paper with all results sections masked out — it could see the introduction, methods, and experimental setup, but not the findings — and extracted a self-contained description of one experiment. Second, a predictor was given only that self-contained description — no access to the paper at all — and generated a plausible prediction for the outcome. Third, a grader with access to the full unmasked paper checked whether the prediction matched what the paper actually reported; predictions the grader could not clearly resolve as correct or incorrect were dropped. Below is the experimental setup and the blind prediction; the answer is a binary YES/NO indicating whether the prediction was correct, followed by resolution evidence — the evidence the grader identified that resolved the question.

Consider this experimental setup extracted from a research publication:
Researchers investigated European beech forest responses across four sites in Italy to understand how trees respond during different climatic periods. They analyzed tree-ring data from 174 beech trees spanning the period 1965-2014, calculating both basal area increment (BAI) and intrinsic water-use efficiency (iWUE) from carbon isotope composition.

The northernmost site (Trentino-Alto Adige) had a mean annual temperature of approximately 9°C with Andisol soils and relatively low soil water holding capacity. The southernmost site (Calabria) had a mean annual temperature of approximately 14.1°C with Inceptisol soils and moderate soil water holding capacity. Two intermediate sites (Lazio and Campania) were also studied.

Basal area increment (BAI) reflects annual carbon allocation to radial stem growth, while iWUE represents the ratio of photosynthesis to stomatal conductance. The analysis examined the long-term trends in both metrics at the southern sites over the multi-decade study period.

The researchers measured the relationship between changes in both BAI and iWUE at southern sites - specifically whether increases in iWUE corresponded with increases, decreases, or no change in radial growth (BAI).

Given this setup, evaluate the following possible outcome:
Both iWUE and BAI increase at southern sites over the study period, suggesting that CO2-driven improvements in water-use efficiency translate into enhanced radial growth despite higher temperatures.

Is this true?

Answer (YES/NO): YES